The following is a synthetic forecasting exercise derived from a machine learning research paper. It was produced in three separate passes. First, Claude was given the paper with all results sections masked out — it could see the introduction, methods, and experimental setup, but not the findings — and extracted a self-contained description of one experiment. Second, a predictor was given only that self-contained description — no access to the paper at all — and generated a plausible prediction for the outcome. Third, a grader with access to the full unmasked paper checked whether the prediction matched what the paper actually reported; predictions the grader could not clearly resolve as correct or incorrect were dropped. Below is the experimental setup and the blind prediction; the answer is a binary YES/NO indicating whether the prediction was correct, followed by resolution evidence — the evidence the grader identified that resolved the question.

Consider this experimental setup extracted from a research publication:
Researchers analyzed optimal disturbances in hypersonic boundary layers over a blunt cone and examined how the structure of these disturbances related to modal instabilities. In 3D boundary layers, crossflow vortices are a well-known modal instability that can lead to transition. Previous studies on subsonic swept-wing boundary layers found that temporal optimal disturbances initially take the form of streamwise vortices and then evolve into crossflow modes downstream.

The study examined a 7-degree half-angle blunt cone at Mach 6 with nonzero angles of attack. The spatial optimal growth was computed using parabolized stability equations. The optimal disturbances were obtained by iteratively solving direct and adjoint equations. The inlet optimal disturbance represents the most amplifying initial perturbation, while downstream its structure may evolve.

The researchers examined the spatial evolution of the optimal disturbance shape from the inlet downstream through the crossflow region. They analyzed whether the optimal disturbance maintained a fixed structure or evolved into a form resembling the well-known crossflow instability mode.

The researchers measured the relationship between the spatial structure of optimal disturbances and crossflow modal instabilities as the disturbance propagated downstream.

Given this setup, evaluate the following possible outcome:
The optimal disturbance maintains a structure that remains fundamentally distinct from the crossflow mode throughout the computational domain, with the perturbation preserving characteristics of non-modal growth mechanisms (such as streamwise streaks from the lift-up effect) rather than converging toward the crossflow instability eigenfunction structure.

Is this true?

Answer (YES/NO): NO